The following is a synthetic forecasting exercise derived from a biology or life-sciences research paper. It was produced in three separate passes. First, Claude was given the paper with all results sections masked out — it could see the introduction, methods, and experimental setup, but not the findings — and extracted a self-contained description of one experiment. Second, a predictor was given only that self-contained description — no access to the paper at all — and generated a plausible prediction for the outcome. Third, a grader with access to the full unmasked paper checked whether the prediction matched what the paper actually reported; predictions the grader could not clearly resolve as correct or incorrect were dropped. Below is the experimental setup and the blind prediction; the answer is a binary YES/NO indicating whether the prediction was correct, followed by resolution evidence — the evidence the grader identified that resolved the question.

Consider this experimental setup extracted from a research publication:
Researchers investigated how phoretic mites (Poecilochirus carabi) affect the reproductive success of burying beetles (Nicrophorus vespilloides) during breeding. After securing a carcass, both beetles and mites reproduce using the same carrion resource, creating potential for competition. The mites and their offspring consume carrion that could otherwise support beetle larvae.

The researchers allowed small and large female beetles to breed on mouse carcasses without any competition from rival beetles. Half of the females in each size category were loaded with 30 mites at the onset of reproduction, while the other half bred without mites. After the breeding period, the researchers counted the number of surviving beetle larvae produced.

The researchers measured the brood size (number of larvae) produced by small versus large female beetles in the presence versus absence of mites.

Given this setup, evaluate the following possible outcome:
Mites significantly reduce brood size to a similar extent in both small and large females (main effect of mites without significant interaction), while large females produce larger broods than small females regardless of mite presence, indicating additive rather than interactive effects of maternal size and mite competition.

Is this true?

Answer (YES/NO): NO